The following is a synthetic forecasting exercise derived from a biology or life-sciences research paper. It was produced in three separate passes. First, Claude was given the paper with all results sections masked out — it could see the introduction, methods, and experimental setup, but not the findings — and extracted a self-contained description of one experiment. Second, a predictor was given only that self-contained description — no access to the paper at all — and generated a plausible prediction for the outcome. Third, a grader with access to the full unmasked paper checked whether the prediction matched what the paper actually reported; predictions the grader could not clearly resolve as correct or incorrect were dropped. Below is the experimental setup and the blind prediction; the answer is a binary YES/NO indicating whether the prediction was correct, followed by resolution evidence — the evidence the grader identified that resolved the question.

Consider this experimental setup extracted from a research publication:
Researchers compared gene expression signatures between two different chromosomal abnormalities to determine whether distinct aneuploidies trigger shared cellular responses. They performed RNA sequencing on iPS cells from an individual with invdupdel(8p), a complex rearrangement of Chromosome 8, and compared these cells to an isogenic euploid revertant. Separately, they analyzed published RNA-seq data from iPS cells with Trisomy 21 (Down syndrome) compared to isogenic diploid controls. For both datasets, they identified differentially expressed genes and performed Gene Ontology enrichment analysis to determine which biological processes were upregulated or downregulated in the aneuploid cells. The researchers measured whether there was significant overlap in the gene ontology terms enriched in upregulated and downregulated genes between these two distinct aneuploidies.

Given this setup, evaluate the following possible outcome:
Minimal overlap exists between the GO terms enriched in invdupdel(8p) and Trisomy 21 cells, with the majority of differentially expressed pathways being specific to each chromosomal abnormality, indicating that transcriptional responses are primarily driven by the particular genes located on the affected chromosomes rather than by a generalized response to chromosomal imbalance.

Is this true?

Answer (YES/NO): NO